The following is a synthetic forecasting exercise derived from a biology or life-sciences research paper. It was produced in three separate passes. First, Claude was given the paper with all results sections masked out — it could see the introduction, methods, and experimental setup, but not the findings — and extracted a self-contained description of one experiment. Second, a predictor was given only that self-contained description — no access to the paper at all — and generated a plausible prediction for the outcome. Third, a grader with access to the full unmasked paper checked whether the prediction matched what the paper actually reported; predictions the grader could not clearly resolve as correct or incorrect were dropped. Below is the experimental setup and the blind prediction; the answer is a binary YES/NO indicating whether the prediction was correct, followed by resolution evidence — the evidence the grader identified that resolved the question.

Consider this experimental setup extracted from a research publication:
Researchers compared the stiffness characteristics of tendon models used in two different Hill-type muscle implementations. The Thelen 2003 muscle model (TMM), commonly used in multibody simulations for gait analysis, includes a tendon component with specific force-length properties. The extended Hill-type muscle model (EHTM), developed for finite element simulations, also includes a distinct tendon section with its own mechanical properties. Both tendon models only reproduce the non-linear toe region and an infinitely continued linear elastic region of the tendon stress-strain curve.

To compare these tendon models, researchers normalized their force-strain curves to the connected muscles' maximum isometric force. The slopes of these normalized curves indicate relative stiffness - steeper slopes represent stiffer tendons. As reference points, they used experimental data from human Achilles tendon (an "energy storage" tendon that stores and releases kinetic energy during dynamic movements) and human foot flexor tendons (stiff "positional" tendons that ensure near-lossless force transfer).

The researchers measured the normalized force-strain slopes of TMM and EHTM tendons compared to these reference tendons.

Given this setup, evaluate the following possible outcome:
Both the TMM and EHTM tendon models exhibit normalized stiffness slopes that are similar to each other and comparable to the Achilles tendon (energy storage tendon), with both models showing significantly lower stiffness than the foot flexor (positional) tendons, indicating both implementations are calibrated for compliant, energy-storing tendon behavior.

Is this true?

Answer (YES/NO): NO